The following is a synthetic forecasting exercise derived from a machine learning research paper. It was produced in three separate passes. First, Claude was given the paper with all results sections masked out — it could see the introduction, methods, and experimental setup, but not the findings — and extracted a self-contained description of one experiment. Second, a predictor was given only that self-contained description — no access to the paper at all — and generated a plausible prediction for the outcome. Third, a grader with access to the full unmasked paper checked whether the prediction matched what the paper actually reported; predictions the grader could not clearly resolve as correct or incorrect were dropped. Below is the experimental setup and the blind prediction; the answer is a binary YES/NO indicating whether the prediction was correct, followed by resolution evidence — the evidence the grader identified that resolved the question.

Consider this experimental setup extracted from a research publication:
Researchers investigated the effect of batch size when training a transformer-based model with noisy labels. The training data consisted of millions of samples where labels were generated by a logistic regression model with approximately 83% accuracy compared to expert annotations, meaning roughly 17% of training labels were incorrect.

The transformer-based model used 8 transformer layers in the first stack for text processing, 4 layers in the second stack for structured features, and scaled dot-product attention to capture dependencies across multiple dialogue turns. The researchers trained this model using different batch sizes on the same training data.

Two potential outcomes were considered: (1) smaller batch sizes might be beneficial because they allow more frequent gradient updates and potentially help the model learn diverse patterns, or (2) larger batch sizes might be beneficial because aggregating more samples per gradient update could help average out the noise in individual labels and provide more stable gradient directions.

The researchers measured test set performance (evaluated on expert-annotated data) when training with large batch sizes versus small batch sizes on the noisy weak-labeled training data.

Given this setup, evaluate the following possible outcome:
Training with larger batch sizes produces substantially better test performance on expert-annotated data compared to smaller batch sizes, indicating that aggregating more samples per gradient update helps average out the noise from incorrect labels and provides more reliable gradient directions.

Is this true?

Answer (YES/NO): YES